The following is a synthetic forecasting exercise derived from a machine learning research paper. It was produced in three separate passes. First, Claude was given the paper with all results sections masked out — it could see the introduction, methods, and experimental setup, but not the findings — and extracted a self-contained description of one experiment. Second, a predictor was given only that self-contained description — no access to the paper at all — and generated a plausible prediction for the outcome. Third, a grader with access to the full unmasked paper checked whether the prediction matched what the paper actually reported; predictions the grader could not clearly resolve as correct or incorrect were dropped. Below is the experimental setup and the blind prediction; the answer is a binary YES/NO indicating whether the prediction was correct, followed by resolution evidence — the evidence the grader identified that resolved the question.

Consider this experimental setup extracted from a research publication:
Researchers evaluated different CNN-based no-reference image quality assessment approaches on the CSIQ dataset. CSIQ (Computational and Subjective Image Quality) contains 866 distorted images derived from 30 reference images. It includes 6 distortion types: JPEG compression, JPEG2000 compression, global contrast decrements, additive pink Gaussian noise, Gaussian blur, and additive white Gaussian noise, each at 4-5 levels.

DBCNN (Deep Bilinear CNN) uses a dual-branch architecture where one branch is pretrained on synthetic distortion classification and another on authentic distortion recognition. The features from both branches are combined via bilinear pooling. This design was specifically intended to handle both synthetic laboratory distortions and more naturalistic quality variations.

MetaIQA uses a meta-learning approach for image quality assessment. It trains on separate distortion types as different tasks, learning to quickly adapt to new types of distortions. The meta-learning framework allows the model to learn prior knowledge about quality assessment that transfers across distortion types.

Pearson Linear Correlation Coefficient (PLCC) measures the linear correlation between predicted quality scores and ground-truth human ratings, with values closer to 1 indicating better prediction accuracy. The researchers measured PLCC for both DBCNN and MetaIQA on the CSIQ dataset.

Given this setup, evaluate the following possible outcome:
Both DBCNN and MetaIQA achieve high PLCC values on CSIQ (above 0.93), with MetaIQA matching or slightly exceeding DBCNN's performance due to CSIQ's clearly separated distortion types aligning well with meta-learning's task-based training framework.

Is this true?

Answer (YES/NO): NO